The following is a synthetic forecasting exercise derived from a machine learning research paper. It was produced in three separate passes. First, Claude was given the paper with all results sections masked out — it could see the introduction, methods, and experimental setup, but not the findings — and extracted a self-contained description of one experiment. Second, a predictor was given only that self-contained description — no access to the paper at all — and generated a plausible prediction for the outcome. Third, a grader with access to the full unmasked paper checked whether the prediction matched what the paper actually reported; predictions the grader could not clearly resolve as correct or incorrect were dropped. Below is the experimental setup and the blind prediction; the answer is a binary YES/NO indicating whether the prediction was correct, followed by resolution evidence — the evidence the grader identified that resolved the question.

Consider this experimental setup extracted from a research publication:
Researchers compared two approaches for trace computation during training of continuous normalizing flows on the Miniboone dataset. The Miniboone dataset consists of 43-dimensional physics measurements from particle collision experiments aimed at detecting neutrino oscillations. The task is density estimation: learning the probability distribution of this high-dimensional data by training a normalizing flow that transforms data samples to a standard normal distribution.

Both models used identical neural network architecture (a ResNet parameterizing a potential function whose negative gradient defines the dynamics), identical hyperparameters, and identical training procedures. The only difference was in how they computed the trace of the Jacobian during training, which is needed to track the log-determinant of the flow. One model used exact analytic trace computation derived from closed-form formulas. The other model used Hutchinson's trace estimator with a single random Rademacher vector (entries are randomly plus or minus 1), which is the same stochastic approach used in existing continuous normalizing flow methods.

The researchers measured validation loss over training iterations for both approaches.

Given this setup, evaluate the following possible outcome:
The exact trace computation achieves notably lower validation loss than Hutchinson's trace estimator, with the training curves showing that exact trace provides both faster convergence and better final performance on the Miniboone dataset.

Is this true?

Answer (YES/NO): YES